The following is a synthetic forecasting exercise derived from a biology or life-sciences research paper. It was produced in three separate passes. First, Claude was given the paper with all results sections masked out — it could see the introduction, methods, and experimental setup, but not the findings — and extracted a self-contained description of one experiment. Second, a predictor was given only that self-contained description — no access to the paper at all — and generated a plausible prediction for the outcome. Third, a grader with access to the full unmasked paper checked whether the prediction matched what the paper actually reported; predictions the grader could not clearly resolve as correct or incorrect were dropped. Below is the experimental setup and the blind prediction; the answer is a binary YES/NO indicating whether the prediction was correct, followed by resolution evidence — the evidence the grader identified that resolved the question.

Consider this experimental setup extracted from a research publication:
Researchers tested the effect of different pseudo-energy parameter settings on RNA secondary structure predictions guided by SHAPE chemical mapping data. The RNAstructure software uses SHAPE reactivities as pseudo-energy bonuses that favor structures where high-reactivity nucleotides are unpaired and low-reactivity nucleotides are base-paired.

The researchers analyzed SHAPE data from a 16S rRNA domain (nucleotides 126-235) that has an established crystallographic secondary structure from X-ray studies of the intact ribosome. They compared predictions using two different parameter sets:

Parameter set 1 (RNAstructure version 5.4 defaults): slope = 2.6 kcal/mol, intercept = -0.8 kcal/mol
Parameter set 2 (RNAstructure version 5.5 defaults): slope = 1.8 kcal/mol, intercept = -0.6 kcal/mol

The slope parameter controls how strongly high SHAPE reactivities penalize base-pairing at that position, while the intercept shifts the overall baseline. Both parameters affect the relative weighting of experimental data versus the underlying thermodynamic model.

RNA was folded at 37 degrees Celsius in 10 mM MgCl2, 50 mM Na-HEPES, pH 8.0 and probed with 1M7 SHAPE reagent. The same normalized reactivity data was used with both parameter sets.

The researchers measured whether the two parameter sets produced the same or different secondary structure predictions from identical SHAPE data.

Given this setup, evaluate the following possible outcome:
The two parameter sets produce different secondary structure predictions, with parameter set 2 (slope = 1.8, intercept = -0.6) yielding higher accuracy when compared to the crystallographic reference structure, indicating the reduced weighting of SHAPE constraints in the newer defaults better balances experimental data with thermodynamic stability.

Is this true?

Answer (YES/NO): NO